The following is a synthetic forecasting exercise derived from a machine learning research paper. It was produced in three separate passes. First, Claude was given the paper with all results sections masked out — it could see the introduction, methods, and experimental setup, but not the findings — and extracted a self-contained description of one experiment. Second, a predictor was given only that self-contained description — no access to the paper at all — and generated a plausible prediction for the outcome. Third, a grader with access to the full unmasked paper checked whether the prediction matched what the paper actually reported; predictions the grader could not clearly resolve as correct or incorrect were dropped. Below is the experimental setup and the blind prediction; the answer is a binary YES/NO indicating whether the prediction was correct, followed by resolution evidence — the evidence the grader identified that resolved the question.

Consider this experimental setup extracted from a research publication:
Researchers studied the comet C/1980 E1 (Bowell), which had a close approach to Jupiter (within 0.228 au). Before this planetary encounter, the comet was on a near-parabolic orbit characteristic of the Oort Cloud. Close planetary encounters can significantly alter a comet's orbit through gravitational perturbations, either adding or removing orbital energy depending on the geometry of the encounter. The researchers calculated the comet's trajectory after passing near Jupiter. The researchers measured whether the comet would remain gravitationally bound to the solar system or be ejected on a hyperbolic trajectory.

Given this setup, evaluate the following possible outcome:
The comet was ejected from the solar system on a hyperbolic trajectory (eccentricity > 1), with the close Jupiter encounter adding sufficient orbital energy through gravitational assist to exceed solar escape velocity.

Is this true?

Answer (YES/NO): YES